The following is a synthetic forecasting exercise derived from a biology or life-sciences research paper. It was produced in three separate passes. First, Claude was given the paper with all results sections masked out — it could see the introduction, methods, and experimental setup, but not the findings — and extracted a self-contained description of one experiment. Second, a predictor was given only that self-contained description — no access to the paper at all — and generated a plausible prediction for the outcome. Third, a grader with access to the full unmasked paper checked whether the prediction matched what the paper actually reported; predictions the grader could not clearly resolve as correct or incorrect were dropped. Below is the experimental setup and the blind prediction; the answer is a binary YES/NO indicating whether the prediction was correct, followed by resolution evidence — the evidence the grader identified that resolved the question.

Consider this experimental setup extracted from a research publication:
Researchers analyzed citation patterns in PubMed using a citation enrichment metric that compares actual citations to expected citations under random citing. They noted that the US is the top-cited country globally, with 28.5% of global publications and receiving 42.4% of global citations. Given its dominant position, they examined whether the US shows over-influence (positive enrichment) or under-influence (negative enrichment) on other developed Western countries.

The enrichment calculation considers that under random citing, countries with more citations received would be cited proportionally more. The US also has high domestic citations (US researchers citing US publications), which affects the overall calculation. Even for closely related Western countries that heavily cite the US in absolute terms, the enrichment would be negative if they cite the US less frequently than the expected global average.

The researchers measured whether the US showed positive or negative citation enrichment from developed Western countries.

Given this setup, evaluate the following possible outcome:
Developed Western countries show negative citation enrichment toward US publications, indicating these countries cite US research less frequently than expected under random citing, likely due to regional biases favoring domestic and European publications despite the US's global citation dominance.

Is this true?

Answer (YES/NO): YES